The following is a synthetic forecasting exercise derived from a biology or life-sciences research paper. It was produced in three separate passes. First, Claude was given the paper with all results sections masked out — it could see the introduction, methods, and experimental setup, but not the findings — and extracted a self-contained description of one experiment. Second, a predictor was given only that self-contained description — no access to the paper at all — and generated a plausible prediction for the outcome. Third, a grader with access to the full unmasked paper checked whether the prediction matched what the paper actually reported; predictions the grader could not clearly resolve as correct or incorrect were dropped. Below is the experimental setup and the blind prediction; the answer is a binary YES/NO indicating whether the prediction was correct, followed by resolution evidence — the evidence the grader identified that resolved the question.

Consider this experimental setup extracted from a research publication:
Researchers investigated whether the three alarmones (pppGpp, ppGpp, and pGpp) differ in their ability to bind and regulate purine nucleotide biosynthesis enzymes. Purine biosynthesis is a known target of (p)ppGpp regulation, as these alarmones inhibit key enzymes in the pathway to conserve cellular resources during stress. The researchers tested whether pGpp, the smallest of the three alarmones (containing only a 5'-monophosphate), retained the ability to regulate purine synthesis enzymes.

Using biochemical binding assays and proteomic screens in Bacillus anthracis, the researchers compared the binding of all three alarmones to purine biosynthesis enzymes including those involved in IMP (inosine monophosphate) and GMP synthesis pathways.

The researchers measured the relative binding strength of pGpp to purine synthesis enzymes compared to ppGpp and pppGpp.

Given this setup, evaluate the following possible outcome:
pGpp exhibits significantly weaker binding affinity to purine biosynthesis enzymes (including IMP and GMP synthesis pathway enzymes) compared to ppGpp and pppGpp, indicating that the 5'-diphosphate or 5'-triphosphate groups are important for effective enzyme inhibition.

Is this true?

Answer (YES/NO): NO